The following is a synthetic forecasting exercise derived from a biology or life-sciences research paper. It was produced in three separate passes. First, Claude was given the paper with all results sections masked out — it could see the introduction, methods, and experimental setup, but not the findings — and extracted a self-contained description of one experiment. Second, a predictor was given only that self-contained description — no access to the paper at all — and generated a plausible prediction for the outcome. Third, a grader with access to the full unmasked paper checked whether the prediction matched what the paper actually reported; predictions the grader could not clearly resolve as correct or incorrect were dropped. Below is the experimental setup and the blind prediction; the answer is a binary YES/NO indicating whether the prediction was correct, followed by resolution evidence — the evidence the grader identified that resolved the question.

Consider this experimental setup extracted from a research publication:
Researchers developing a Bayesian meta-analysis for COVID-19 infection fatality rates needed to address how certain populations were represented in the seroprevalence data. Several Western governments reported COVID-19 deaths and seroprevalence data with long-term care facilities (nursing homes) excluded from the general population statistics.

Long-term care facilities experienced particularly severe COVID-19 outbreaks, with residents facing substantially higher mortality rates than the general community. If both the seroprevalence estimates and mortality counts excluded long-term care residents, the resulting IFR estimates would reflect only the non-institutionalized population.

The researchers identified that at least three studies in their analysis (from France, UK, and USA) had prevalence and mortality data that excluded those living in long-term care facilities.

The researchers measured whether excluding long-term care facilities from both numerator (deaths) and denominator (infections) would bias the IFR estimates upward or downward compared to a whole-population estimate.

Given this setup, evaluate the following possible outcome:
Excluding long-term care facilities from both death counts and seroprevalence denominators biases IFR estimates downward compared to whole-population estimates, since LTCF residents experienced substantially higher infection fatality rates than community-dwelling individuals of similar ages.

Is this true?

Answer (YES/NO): YES